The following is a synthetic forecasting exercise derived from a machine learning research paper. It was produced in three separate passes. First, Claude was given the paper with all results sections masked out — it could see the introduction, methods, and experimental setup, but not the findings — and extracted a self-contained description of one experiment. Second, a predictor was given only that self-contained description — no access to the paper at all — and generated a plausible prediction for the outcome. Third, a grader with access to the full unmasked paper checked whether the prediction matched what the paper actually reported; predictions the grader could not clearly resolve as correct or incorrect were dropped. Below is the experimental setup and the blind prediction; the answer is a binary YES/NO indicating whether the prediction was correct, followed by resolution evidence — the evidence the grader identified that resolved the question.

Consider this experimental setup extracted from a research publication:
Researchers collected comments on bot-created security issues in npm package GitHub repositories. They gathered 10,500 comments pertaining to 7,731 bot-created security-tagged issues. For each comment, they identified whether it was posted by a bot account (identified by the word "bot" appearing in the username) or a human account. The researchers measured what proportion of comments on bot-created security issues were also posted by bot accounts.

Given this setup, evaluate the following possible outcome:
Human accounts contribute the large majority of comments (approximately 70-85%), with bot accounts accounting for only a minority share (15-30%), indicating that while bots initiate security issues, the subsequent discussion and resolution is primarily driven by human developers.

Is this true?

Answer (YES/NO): NO